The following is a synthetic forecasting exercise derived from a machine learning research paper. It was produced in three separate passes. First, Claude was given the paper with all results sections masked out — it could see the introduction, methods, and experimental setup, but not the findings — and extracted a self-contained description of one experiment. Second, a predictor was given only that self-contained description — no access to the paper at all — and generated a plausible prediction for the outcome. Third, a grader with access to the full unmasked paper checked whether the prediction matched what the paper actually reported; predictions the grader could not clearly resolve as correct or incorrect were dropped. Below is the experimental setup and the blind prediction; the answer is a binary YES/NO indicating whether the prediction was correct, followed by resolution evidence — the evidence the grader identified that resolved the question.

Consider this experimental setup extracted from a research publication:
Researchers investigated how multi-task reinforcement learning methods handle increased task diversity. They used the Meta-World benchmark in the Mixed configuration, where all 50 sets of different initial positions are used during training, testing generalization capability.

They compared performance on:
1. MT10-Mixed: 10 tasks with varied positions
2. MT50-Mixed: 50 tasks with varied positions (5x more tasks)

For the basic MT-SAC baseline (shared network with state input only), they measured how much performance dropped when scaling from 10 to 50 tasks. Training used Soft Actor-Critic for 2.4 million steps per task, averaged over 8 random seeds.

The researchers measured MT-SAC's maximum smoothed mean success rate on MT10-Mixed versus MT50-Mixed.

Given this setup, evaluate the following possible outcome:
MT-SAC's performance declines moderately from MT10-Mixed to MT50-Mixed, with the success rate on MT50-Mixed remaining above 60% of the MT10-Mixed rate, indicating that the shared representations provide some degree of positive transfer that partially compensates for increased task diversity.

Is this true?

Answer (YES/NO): NO